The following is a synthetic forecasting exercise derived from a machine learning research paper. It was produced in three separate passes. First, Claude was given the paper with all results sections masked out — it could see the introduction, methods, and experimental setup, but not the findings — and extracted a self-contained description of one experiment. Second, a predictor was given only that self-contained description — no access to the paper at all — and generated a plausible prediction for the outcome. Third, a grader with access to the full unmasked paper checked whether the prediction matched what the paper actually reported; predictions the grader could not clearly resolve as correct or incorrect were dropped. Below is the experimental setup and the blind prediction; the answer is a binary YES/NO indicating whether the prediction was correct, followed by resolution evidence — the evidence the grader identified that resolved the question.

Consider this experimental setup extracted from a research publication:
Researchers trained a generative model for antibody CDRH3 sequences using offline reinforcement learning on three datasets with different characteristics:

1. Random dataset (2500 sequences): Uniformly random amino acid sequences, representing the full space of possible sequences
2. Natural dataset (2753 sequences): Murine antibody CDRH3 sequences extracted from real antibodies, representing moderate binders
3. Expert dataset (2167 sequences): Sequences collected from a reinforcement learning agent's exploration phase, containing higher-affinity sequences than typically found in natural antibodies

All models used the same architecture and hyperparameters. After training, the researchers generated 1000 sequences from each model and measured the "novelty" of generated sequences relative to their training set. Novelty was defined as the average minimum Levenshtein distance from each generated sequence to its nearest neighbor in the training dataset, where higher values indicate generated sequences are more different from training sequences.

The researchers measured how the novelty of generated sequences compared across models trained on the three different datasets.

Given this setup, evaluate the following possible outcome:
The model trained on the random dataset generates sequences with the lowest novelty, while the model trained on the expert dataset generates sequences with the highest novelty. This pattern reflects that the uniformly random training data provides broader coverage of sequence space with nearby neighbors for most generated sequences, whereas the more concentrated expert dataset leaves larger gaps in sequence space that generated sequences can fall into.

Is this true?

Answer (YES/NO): NO